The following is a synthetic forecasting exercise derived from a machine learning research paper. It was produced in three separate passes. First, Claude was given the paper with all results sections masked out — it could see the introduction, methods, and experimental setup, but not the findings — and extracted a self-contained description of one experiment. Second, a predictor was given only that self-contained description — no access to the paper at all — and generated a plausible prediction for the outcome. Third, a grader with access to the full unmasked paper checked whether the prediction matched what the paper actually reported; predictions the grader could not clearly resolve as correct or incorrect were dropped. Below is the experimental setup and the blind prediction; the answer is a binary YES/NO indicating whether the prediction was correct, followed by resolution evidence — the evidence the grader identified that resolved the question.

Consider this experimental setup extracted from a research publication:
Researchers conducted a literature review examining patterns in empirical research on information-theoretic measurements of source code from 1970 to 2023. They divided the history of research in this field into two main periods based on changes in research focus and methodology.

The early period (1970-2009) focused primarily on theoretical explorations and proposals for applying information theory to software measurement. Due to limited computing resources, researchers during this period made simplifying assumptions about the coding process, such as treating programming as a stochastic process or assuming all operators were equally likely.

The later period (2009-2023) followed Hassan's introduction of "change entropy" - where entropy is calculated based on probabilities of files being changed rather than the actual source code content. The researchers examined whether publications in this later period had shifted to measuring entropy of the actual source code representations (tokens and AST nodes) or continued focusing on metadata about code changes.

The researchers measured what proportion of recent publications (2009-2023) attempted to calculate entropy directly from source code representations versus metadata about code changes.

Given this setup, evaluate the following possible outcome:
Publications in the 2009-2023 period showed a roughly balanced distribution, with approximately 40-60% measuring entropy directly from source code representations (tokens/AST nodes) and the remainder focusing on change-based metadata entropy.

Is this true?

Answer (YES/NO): NO